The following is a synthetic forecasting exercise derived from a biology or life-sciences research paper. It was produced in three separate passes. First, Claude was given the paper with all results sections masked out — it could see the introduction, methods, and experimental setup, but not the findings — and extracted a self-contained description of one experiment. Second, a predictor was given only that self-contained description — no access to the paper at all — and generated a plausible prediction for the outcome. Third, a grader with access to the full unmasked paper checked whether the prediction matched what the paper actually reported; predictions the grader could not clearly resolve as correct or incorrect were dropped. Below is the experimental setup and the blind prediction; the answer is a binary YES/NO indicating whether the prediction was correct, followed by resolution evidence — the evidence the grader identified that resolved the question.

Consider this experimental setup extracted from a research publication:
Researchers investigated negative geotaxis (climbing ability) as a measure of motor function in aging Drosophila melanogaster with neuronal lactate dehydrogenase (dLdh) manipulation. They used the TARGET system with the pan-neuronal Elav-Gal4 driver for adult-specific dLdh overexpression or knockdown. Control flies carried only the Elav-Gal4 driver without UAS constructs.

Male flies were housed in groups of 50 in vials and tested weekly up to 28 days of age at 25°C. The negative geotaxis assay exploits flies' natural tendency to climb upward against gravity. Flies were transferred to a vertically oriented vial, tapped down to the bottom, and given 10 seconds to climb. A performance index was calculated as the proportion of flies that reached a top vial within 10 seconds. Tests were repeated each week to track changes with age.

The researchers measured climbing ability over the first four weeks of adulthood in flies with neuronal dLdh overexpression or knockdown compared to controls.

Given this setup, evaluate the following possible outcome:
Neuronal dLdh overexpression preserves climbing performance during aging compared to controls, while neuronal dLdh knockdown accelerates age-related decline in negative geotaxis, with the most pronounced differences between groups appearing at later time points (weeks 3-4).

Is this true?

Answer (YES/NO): NO